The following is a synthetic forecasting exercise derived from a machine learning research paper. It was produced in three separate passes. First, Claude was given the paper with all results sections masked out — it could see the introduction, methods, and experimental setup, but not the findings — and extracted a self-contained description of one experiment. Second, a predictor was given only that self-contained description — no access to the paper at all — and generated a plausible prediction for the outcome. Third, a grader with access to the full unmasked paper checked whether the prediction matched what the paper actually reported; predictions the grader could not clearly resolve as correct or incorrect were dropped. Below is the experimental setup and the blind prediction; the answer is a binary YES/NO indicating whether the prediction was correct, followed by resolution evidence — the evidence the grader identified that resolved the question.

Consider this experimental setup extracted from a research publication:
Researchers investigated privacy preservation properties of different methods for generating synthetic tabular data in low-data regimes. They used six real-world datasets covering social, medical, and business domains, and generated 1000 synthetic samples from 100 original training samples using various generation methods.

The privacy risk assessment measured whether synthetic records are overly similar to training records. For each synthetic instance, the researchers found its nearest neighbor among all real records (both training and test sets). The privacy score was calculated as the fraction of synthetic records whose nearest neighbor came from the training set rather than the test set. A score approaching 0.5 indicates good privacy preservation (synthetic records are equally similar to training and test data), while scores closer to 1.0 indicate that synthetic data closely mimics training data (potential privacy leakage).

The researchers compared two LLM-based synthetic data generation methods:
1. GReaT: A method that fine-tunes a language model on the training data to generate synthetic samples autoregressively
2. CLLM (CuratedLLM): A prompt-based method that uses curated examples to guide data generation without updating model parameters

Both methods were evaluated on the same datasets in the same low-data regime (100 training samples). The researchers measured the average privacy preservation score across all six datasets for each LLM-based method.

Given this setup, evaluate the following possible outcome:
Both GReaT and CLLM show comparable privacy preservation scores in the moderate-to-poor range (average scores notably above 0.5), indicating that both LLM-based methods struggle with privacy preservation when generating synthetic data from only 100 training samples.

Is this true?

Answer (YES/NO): NO